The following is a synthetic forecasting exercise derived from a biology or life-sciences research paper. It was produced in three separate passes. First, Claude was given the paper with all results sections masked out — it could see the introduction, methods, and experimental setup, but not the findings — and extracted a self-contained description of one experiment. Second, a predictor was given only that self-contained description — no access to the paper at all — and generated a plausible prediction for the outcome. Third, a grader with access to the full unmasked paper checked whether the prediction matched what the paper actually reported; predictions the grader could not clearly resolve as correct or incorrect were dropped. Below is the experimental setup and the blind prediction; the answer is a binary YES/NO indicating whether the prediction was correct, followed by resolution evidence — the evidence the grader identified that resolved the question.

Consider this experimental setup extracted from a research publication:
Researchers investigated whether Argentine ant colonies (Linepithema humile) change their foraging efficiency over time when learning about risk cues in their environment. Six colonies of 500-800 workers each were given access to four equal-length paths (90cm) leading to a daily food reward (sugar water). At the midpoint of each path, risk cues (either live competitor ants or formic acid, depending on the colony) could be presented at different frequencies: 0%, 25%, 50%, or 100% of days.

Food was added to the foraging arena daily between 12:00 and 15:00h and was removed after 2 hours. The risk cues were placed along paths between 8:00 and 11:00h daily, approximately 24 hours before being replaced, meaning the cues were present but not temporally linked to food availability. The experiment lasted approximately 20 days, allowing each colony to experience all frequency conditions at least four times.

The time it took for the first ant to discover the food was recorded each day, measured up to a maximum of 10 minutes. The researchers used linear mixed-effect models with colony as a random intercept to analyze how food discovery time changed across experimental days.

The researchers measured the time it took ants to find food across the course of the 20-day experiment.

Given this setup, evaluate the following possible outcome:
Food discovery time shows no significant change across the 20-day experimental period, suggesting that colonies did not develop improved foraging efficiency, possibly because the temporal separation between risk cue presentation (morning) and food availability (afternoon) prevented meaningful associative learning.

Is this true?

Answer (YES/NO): YES